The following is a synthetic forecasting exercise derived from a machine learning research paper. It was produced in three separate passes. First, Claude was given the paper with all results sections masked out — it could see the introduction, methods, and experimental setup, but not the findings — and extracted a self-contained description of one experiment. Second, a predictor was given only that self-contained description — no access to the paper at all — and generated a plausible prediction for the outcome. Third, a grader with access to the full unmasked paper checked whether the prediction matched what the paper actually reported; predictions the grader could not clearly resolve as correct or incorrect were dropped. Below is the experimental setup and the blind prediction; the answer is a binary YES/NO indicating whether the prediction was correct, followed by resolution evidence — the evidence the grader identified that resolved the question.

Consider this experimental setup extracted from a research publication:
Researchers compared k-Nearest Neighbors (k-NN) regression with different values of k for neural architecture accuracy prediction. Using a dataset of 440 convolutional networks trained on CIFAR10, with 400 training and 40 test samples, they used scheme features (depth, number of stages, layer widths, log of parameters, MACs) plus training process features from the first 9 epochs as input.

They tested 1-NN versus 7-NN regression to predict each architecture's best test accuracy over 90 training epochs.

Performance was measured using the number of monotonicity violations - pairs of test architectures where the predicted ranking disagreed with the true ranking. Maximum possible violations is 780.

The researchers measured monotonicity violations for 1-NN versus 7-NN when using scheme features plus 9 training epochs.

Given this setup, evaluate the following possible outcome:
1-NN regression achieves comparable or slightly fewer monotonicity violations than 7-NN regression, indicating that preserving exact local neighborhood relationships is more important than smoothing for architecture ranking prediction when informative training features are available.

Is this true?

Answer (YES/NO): NO